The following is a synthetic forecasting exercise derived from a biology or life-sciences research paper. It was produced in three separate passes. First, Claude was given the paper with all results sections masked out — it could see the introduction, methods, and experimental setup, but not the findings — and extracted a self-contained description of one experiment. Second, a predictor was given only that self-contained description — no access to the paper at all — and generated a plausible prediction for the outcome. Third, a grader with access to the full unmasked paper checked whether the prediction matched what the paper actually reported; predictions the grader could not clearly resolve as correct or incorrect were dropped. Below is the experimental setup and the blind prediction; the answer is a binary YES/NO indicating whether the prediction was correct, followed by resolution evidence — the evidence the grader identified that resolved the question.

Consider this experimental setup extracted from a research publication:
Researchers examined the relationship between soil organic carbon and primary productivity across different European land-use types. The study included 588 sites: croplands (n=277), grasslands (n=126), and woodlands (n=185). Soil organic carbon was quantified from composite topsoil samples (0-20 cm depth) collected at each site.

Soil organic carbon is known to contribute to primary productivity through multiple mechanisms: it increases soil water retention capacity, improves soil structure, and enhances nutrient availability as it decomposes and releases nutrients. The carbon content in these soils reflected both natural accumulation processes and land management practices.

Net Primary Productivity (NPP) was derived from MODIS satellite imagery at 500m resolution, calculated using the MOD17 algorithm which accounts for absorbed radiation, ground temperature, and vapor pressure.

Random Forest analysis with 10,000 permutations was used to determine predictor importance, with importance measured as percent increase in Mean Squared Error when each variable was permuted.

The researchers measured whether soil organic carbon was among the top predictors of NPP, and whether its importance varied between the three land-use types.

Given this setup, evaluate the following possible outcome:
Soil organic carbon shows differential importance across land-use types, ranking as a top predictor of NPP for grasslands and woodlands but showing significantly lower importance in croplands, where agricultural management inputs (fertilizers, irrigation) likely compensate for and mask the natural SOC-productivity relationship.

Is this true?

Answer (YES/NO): NO